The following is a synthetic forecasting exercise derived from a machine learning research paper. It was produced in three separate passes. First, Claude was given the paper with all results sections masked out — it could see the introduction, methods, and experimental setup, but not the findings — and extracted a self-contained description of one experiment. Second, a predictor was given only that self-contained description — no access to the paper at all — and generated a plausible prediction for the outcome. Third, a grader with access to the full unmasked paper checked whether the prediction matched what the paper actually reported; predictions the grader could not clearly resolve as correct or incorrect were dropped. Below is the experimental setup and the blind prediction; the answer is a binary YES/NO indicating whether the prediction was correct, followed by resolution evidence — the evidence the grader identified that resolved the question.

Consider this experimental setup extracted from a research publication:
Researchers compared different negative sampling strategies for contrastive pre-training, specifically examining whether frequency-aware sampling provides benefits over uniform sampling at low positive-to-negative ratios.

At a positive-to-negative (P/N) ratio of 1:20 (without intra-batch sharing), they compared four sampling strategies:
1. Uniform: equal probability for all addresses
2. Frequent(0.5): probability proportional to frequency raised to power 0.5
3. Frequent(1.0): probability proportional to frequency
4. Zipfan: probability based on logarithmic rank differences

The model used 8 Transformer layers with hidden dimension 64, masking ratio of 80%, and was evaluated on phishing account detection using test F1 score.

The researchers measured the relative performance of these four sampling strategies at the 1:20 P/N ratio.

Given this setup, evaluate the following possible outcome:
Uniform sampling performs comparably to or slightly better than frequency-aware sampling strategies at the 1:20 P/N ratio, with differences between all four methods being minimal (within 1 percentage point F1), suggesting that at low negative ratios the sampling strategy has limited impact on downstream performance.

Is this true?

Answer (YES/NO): NO